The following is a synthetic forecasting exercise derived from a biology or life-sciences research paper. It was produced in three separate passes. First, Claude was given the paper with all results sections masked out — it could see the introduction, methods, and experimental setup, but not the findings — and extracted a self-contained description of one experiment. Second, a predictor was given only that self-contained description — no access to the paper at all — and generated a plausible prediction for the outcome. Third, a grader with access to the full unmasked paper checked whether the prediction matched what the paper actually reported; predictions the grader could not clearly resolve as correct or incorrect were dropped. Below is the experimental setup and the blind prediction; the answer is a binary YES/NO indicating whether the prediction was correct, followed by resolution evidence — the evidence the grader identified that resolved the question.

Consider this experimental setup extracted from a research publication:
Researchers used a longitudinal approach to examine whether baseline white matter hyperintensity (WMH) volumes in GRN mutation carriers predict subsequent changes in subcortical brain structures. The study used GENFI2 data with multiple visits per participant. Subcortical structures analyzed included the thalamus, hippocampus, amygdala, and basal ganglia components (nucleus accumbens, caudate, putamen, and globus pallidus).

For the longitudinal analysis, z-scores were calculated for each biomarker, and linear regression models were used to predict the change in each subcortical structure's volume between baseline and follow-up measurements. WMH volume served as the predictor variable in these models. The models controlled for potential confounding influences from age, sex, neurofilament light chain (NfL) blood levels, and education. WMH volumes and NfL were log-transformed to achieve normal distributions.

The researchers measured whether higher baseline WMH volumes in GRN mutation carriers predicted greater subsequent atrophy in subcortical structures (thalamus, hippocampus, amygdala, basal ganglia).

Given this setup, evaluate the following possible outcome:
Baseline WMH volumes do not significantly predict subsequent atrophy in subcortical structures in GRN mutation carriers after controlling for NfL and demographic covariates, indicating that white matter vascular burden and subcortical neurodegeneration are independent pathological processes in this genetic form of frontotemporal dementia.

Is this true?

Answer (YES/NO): NO